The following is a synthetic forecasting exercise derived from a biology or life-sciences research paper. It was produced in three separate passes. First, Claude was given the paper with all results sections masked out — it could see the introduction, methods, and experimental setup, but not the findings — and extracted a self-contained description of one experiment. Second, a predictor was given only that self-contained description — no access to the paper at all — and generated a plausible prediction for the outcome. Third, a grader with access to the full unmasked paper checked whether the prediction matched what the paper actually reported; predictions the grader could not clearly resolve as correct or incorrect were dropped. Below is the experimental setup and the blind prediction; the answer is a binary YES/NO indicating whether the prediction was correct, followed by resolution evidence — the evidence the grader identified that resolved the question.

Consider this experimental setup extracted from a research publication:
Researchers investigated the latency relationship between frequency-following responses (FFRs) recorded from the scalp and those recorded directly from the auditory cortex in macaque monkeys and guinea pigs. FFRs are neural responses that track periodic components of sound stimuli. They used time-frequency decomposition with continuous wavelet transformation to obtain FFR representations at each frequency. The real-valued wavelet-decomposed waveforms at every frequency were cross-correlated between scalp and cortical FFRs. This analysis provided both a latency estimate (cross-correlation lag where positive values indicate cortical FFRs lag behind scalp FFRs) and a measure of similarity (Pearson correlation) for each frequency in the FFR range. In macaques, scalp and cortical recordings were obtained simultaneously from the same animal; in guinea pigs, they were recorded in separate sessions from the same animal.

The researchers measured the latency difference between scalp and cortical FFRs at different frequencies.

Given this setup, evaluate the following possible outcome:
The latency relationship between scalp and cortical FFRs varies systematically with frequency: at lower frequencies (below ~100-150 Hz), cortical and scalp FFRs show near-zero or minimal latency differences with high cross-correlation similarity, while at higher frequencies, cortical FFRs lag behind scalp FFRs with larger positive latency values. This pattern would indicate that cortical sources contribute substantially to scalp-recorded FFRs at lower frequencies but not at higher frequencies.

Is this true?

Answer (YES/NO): NO